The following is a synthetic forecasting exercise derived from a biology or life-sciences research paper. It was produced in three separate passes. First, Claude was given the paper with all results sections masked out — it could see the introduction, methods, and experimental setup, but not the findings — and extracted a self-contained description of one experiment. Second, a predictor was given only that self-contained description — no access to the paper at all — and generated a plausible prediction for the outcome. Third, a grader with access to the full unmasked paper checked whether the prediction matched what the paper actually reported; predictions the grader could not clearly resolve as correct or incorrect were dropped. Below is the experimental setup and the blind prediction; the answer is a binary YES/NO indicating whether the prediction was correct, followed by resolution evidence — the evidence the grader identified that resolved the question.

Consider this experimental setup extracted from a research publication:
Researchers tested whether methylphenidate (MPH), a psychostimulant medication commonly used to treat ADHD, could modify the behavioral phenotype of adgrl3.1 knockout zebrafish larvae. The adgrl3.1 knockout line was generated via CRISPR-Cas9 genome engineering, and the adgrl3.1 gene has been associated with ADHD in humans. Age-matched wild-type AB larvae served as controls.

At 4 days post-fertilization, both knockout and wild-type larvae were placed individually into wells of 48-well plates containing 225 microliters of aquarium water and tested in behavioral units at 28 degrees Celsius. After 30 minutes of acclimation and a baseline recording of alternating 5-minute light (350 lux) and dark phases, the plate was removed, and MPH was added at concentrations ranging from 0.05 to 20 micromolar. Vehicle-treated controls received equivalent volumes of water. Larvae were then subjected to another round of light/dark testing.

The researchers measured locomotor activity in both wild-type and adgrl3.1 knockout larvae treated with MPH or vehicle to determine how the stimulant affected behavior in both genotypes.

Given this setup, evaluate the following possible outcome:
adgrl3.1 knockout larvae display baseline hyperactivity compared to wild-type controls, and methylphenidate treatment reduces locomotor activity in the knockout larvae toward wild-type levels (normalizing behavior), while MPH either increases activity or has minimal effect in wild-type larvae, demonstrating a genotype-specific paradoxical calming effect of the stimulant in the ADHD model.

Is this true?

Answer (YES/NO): YES